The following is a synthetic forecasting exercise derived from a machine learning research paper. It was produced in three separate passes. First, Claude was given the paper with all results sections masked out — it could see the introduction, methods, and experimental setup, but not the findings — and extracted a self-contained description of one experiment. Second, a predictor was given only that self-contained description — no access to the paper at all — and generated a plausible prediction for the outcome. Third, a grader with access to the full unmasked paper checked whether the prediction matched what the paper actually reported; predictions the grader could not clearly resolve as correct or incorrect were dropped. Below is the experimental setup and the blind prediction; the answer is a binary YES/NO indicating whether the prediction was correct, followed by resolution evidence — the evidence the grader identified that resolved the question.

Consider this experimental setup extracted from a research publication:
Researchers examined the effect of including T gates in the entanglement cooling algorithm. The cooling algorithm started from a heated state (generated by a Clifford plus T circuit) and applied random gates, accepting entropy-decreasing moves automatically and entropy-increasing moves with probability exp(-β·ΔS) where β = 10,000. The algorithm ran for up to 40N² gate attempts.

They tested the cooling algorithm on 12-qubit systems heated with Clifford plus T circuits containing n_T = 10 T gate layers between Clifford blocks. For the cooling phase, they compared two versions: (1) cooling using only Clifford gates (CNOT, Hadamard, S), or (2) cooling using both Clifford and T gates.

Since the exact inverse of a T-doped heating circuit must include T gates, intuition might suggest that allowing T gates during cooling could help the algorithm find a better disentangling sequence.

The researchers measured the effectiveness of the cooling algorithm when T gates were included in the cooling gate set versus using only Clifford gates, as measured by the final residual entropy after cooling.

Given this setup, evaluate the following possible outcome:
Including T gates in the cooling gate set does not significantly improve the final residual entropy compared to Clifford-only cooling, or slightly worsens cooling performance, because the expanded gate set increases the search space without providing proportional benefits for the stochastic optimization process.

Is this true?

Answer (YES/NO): YES